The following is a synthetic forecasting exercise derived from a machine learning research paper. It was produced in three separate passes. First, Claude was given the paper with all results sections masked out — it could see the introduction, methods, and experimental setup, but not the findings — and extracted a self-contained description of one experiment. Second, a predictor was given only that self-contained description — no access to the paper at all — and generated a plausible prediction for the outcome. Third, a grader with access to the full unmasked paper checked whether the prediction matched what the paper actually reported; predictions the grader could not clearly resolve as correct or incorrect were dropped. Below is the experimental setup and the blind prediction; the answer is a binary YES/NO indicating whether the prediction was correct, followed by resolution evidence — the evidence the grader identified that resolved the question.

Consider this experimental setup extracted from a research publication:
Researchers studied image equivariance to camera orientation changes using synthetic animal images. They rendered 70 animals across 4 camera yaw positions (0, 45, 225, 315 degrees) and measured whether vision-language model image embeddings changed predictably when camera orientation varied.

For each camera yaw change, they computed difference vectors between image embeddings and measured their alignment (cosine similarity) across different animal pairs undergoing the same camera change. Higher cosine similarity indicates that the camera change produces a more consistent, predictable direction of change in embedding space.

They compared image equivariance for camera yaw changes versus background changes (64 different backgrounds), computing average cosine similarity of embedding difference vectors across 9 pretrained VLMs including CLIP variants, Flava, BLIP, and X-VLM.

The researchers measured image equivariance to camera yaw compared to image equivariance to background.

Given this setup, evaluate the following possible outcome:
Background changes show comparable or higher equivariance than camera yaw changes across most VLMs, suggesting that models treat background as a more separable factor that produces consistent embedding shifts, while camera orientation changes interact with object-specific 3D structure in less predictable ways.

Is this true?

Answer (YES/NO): YES